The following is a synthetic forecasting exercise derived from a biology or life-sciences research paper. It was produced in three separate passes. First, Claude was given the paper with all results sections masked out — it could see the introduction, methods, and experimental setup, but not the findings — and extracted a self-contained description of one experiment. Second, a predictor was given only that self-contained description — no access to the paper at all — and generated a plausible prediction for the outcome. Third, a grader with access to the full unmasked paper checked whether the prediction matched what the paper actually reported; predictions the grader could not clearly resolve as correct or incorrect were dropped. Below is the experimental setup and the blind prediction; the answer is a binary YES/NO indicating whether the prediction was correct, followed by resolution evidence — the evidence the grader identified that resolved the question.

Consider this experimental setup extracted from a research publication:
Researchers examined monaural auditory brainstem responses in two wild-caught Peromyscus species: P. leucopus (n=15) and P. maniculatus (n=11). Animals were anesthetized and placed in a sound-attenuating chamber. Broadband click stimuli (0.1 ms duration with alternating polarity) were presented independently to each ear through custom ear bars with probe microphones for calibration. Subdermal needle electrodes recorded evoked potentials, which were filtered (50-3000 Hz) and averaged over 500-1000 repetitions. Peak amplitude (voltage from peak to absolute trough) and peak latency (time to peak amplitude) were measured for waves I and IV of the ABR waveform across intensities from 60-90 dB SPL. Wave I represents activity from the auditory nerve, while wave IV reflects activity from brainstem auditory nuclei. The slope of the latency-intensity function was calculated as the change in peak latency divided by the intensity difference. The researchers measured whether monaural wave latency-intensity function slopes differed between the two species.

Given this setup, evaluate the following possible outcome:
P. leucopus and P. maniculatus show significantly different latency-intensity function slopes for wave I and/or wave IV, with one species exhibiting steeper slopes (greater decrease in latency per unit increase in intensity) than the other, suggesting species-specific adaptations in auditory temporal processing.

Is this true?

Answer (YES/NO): NO